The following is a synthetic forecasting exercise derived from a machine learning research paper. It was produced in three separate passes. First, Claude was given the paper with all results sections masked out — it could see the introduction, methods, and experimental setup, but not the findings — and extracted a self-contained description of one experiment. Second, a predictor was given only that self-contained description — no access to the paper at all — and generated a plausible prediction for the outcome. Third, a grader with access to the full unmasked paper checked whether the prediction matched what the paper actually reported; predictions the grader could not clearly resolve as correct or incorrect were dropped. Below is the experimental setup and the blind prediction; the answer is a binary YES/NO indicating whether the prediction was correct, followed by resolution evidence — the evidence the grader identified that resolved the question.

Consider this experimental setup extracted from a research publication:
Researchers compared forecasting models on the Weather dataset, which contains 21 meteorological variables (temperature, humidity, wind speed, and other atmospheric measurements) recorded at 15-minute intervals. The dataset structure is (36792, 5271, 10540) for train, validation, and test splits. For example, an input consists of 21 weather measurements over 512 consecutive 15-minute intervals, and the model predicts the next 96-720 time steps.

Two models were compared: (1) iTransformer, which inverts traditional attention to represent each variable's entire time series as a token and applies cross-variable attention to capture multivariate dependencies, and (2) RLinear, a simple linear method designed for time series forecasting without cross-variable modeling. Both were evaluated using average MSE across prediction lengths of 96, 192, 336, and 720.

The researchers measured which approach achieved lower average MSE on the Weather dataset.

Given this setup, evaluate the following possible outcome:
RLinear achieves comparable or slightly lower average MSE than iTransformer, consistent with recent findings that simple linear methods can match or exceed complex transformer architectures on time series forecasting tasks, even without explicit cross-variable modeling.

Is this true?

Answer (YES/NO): NO